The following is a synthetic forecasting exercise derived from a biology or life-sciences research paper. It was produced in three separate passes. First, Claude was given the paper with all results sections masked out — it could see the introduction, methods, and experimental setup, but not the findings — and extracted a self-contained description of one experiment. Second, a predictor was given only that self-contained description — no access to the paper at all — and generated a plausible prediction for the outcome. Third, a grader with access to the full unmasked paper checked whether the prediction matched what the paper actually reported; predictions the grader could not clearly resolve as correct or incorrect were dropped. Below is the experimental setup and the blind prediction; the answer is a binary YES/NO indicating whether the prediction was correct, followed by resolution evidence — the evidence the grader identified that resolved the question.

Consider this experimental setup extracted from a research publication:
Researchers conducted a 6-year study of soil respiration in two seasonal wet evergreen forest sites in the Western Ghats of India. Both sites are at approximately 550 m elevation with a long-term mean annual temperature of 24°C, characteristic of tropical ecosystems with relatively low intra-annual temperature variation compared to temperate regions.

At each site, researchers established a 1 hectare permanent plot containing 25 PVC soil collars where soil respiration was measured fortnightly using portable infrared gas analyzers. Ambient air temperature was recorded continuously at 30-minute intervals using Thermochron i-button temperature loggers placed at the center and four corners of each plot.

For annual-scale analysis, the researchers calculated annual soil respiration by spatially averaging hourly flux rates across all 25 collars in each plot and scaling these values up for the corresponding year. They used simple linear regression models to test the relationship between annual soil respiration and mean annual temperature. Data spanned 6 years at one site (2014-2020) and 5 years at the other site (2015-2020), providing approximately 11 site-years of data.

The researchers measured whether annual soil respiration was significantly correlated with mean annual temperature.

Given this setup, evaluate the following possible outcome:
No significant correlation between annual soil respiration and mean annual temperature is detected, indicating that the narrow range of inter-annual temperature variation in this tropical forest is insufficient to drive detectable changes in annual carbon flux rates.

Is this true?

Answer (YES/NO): YES